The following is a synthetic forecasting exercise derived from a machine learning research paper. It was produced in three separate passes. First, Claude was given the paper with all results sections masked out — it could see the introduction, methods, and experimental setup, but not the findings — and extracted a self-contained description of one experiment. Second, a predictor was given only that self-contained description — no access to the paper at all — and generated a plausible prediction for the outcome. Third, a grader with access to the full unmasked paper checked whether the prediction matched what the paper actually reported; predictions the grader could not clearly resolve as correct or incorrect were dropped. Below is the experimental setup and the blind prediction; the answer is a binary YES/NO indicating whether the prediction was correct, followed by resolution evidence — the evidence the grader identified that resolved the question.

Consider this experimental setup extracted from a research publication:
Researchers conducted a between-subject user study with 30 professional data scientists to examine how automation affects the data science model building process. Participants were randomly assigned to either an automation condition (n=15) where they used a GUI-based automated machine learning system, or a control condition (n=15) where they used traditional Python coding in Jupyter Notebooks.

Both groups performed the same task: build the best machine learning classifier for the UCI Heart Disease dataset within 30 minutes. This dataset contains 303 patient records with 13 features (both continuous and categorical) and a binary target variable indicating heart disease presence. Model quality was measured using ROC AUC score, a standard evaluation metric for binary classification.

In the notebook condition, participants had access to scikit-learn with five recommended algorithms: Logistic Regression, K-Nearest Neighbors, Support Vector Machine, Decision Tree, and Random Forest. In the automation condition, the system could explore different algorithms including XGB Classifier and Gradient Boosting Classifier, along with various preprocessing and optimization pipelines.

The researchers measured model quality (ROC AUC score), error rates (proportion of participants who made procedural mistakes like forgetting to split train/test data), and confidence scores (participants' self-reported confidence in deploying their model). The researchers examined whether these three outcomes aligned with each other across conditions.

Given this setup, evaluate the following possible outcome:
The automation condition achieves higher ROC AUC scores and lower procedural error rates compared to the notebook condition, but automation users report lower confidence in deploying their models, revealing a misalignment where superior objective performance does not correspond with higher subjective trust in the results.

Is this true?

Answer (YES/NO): YES